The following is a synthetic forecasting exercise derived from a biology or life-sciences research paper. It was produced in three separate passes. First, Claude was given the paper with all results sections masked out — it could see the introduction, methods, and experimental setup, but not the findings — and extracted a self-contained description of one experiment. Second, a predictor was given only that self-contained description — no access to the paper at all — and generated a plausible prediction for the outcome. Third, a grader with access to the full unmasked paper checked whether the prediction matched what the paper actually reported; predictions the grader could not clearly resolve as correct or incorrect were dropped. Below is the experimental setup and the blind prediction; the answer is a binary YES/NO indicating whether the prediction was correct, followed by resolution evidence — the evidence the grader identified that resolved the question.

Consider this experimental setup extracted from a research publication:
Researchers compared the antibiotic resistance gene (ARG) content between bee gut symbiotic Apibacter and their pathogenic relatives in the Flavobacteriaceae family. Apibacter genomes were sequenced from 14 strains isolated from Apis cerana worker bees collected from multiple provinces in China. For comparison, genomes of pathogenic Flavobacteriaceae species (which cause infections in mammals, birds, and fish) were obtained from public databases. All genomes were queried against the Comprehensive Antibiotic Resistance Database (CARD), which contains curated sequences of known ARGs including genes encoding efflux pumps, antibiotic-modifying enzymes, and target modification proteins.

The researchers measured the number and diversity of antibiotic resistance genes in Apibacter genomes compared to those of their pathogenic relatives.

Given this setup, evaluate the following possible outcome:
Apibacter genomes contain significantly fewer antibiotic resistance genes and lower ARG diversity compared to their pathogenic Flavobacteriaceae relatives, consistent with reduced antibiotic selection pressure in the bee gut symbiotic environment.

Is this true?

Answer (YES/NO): YES